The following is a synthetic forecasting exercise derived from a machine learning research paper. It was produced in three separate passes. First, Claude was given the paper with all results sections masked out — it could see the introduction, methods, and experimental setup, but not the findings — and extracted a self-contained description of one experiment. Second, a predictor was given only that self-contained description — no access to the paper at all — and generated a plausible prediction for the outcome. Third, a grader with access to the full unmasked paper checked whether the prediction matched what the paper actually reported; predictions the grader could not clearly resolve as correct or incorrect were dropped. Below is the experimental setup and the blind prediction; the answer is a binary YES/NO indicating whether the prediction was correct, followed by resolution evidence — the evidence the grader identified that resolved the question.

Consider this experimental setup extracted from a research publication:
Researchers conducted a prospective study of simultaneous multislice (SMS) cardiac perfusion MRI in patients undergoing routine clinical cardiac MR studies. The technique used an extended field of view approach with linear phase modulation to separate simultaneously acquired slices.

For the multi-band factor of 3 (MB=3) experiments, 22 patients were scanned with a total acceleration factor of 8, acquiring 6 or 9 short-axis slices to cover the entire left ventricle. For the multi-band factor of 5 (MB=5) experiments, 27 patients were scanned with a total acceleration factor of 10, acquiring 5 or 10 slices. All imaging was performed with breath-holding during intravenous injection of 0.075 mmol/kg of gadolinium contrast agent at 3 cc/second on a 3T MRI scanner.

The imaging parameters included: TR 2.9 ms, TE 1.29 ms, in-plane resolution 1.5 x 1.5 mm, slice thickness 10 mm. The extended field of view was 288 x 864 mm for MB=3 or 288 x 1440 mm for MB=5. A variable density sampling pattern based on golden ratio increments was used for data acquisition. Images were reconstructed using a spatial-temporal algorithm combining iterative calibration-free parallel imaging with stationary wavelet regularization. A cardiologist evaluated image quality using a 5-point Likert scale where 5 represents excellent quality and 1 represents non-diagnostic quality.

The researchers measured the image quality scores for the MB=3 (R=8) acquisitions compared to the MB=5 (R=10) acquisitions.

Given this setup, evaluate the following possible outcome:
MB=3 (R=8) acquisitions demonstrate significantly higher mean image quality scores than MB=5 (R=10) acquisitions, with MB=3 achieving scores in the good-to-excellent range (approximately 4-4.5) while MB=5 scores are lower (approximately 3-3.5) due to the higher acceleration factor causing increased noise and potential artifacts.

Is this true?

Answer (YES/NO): NO